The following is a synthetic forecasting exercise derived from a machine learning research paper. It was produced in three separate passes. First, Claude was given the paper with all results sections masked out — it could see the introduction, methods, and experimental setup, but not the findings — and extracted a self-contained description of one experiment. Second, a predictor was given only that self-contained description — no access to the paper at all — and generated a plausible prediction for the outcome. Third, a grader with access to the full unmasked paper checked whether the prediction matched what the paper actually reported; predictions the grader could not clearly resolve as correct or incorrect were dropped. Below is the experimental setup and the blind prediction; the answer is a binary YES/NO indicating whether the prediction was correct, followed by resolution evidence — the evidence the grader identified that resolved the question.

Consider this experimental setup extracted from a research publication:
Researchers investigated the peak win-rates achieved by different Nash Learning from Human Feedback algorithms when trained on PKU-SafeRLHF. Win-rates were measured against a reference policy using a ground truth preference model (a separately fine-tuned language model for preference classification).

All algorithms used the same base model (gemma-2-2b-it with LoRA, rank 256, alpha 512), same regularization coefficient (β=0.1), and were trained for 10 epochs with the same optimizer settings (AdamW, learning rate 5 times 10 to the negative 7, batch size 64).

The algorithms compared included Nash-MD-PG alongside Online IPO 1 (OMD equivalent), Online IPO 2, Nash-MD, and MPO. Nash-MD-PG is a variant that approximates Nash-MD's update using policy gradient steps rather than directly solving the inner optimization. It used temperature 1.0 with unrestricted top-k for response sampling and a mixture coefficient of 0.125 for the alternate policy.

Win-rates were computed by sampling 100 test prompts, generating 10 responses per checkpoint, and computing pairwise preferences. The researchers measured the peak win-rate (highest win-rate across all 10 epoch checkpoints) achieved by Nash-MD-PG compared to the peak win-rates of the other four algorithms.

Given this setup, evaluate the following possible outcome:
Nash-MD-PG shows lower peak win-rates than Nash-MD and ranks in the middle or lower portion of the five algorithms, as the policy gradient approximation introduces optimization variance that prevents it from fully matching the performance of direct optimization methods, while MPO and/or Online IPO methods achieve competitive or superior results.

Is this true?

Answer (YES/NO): YES